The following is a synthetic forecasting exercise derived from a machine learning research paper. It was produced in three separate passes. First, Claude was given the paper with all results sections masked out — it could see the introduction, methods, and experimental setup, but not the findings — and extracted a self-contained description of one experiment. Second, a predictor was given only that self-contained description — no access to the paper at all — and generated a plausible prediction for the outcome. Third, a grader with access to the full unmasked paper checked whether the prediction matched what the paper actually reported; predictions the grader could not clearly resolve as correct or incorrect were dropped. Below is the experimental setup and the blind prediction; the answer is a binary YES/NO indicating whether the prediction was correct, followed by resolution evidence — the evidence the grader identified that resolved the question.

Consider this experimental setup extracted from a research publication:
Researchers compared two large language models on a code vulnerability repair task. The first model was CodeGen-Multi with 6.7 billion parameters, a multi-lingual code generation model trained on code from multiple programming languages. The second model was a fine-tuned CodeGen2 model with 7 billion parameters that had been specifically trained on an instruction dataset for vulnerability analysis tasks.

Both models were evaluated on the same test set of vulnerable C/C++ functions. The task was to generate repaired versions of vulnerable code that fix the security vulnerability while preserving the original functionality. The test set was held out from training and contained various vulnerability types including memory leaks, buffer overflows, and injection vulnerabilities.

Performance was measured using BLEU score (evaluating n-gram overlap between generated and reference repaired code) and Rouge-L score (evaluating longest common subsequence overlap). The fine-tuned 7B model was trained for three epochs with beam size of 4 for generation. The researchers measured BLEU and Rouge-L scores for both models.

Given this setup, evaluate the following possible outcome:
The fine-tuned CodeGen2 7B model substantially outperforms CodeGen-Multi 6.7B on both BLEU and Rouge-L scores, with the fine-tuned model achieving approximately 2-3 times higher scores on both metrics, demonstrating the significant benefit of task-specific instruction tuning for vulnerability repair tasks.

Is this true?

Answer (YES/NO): NO